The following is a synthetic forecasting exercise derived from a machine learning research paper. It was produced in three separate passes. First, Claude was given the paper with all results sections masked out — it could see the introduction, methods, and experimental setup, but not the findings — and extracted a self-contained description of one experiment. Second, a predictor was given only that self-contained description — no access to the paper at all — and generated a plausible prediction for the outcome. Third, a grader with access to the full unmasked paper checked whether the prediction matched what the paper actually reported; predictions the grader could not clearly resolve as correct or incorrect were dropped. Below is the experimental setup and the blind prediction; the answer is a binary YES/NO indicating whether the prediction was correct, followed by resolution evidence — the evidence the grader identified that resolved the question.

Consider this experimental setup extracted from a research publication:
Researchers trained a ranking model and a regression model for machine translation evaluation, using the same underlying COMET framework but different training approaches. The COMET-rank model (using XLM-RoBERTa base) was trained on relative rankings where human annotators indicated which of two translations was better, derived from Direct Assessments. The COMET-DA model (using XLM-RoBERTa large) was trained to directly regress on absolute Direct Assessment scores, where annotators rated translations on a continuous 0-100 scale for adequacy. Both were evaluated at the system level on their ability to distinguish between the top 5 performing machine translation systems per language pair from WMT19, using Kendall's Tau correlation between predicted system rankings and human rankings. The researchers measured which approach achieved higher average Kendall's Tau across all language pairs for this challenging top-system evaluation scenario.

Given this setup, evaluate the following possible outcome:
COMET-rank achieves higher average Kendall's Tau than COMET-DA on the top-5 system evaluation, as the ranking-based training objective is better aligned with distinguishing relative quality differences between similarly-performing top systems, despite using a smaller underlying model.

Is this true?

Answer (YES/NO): NO